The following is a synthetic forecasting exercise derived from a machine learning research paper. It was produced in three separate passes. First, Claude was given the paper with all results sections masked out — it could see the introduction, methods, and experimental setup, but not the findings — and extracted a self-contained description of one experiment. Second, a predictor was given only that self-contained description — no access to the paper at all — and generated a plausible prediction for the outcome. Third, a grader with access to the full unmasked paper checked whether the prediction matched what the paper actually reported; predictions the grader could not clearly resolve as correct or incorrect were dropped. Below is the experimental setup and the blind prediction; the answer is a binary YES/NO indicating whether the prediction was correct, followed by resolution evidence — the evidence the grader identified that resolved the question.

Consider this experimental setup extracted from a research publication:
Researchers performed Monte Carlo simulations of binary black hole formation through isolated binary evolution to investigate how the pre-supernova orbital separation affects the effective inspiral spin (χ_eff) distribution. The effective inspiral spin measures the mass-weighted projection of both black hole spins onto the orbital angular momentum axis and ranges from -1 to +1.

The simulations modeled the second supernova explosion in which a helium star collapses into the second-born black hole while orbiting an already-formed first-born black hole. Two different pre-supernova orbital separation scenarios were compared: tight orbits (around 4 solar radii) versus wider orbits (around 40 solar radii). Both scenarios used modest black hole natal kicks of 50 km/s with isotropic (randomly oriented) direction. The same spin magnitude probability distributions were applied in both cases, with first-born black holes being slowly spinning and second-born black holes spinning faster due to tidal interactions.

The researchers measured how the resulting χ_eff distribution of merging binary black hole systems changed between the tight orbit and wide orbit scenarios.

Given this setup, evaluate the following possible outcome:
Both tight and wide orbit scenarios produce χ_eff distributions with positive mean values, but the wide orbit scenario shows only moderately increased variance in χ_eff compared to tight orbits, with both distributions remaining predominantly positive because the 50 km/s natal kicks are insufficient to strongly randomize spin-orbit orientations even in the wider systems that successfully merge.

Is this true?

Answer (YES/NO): NO